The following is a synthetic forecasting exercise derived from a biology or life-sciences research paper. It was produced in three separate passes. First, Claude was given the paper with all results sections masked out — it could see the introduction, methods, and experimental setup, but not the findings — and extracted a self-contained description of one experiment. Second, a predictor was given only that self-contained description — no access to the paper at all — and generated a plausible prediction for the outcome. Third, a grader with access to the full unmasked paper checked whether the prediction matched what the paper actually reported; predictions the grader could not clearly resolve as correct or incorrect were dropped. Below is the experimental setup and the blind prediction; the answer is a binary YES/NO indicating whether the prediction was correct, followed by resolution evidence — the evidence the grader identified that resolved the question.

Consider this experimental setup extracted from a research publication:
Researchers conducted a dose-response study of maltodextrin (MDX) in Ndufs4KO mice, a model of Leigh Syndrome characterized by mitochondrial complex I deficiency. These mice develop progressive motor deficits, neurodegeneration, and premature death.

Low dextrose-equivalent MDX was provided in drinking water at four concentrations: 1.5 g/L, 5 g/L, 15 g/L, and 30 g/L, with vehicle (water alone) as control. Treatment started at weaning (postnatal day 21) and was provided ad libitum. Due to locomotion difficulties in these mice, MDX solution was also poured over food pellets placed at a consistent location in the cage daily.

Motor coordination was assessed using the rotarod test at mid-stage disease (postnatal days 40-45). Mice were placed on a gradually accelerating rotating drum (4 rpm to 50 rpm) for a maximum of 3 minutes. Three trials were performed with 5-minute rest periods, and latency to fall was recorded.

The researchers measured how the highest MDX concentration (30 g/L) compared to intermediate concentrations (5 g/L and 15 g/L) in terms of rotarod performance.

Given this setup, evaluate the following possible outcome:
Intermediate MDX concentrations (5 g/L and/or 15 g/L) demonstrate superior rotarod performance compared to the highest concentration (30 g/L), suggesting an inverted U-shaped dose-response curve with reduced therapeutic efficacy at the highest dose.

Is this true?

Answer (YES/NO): NO